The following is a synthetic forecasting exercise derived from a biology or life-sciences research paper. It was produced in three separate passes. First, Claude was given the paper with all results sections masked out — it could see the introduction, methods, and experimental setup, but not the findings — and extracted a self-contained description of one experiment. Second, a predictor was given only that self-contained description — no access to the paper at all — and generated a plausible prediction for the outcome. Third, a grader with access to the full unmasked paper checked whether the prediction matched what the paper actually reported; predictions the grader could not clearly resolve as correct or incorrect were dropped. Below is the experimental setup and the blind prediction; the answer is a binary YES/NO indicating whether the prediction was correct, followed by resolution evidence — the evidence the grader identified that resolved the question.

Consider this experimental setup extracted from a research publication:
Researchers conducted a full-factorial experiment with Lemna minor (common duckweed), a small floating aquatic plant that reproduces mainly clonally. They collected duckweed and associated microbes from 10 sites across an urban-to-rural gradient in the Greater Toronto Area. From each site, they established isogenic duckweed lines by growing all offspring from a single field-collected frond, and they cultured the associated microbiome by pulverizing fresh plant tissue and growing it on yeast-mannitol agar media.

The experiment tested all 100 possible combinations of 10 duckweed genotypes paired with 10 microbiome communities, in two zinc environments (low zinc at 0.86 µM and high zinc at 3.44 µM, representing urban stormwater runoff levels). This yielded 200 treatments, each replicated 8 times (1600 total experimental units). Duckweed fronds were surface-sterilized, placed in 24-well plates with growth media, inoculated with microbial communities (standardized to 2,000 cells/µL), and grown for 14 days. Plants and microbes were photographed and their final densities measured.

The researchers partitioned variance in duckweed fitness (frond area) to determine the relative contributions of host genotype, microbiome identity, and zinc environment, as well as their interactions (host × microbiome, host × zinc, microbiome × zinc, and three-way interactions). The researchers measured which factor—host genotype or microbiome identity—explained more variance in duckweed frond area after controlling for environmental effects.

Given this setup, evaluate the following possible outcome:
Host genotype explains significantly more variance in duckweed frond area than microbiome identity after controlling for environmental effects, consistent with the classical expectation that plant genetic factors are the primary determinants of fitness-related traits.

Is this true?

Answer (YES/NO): YES